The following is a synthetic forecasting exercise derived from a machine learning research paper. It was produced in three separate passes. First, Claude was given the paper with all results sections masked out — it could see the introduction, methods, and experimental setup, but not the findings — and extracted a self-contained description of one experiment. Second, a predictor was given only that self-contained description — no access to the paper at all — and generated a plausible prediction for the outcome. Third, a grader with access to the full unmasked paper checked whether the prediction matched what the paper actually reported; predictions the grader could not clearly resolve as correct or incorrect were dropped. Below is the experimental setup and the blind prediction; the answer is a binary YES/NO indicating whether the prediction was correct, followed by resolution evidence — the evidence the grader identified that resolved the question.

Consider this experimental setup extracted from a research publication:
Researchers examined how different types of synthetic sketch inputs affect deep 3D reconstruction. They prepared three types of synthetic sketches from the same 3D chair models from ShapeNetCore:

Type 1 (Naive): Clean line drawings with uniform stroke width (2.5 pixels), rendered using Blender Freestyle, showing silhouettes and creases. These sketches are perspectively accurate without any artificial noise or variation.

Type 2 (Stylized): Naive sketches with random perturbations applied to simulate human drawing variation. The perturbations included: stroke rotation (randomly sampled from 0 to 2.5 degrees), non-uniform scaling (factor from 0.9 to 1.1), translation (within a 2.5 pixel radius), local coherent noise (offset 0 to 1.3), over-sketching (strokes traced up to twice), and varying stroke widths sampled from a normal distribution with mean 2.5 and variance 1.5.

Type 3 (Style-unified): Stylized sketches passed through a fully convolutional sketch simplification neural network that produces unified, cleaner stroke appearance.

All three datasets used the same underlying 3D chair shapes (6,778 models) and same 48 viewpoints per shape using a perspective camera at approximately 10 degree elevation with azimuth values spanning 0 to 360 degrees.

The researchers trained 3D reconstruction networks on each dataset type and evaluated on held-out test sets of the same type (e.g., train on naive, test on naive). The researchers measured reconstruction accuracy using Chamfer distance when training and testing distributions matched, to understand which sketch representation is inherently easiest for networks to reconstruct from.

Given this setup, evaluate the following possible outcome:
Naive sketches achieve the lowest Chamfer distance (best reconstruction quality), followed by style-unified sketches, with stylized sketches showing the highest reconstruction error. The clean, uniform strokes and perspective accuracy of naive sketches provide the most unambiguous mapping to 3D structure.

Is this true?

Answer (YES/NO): NO